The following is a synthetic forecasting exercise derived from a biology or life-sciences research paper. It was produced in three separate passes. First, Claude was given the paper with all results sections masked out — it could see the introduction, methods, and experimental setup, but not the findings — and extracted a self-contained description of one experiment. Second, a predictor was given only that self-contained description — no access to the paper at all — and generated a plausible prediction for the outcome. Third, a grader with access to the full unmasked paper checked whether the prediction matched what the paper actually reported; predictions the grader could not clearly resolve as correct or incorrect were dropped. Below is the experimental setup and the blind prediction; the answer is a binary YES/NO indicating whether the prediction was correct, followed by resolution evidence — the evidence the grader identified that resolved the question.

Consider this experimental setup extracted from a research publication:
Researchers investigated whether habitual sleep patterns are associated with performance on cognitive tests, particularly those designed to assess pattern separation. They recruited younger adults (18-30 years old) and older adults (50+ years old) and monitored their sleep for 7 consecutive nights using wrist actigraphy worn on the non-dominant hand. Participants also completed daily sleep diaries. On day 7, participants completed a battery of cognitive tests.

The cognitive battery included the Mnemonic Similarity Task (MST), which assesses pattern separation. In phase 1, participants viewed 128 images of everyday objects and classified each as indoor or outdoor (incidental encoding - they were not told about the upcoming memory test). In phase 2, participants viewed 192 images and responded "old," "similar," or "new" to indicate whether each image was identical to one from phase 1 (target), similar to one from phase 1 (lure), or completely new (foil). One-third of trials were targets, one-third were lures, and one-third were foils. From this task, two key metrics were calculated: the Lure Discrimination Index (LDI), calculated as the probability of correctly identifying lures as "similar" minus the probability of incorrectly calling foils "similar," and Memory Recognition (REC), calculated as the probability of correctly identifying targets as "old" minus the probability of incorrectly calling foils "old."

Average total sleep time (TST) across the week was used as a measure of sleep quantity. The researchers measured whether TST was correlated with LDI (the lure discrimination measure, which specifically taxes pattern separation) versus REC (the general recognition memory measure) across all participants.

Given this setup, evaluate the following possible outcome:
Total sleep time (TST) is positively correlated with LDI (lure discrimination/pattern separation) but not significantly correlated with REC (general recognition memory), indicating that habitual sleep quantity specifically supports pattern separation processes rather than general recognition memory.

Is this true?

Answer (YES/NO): NO